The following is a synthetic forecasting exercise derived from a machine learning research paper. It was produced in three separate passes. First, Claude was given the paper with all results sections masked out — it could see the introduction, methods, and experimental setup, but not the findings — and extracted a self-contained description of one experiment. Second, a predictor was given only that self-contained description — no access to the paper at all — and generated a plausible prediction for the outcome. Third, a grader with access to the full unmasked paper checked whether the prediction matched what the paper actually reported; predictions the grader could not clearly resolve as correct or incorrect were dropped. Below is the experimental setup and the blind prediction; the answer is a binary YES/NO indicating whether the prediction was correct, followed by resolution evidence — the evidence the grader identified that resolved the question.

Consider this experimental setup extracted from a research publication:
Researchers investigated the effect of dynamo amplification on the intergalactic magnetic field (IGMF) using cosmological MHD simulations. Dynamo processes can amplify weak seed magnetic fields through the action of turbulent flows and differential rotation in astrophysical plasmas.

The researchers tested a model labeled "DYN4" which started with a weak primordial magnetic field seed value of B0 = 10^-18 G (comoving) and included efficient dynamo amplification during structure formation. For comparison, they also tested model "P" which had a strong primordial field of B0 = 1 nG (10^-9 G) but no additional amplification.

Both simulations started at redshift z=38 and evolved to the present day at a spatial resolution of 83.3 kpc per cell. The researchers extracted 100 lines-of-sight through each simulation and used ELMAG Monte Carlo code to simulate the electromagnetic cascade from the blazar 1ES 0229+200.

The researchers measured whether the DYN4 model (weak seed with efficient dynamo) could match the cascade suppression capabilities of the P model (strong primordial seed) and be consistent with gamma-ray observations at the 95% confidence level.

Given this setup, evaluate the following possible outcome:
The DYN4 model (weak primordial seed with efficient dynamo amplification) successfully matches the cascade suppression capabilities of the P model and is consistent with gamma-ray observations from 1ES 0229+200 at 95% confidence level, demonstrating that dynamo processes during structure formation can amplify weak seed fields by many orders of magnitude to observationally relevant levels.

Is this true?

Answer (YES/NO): YES